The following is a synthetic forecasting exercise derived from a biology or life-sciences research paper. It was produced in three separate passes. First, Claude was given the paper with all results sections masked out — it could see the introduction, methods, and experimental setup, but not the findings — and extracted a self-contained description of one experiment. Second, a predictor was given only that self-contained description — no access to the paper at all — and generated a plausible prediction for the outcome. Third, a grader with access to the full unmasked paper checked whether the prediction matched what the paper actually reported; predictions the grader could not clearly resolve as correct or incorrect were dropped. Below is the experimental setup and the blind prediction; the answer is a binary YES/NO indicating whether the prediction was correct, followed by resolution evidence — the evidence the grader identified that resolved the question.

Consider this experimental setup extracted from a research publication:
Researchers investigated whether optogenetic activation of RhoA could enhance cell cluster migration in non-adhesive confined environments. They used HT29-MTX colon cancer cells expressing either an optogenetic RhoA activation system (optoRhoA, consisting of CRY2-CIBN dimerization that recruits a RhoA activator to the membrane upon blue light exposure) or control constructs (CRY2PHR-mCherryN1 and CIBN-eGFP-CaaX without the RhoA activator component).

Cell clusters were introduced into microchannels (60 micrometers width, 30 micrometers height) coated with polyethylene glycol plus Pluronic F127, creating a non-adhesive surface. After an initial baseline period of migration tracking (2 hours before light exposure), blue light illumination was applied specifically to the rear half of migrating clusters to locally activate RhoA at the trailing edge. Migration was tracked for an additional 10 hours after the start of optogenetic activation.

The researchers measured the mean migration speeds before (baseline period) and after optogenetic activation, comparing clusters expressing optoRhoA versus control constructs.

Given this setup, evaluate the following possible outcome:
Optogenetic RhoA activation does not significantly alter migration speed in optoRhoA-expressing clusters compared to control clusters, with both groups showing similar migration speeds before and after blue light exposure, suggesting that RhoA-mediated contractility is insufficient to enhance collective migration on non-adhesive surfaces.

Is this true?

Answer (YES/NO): NO